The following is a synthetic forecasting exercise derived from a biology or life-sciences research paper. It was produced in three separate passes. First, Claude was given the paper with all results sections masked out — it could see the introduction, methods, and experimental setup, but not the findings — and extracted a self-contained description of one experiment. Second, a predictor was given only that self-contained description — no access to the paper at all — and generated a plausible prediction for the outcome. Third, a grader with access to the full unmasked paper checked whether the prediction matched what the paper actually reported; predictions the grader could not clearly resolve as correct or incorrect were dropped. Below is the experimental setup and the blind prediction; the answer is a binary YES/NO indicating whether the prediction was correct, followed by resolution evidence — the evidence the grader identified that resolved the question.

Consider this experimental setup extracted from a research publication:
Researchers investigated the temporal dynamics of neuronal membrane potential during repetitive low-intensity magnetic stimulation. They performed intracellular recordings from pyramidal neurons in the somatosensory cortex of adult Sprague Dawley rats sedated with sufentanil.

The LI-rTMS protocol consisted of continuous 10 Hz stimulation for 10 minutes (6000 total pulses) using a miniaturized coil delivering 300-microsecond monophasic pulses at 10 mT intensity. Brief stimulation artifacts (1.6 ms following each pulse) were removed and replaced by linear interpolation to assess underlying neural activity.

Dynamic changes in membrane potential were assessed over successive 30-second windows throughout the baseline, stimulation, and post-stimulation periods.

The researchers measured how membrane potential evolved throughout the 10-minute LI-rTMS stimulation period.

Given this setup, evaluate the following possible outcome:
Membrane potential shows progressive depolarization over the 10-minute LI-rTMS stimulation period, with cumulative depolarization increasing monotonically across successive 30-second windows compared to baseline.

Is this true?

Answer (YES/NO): NO